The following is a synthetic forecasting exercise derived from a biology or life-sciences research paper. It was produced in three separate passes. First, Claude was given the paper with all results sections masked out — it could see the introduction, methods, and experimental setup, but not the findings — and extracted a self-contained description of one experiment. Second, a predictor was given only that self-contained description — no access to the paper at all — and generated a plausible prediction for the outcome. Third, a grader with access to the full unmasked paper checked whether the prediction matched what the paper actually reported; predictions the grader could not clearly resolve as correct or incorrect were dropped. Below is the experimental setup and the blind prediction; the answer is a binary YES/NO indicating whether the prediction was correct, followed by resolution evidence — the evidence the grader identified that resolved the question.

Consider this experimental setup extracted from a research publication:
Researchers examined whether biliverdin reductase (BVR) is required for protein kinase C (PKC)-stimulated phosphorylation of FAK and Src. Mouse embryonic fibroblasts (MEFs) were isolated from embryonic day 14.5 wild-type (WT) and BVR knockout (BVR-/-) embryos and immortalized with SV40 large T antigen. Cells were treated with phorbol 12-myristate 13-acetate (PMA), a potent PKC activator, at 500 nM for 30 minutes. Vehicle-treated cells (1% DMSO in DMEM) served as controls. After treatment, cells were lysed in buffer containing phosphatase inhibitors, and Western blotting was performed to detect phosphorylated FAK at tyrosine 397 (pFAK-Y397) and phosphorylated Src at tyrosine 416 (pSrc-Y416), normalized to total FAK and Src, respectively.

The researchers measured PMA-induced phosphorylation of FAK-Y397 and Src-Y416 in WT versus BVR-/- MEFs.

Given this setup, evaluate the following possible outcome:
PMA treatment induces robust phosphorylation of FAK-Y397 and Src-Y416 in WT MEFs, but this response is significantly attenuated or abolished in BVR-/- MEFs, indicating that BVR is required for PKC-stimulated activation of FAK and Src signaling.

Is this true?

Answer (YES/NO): YES